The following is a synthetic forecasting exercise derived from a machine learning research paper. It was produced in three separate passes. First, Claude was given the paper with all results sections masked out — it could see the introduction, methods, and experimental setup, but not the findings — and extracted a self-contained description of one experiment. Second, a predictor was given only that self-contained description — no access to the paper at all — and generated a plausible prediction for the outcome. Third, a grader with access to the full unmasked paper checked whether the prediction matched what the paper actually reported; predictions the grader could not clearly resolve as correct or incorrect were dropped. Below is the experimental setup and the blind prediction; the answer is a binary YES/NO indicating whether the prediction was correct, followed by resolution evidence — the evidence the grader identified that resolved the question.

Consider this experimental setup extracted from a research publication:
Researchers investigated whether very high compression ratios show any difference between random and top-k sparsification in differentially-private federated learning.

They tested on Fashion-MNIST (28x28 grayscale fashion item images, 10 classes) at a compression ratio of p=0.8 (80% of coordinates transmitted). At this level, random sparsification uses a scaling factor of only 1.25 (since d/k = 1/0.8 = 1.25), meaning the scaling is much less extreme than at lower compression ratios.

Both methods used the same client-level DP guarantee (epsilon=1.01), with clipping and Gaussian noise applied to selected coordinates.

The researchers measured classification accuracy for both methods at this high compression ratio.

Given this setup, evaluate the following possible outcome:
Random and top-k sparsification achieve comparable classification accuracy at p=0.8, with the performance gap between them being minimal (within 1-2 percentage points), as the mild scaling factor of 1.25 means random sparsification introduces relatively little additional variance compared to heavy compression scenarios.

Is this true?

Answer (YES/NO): YES